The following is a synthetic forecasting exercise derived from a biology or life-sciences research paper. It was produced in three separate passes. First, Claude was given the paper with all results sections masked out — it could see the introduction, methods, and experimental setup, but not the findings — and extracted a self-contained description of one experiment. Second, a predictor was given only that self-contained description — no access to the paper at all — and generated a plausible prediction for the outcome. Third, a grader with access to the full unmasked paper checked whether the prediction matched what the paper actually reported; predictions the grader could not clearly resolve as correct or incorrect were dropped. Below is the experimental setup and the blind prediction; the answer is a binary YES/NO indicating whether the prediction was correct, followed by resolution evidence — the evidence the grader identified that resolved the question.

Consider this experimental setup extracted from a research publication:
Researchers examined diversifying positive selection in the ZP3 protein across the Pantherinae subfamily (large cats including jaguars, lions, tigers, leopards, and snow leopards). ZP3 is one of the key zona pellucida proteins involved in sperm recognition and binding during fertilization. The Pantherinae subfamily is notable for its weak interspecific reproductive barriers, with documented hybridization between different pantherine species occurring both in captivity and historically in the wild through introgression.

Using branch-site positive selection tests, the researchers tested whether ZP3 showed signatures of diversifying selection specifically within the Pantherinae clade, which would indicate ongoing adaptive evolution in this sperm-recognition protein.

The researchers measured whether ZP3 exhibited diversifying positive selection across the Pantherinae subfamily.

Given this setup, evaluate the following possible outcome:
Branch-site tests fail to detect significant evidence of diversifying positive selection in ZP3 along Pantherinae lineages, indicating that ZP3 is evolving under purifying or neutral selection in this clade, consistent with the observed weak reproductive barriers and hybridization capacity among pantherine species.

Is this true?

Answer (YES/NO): YES